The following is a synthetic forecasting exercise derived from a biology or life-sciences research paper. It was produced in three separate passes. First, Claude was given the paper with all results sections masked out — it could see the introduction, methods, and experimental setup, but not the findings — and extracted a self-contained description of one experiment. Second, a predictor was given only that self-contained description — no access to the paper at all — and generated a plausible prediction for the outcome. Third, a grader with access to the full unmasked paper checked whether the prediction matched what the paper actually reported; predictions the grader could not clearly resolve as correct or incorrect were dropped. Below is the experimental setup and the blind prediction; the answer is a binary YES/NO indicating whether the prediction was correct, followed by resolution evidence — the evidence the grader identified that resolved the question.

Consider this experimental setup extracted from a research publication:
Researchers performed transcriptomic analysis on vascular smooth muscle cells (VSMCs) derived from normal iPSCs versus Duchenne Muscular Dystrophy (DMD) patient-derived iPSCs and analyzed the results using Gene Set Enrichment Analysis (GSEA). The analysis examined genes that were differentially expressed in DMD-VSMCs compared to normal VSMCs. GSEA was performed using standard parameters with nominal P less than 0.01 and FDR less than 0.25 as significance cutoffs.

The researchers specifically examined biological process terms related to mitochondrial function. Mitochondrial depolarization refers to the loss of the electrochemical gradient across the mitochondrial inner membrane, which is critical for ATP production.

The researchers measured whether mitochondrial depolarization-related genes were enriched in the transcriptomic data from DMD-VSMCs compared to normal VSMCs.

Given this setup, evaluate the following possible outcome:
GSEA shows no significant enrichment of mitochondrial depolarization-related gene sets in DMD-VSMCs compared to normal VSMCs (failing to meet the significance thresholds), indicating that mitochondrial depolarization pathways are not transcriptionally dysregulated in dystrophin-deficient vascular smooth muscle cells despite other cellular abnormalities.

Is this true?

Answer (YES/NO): NO